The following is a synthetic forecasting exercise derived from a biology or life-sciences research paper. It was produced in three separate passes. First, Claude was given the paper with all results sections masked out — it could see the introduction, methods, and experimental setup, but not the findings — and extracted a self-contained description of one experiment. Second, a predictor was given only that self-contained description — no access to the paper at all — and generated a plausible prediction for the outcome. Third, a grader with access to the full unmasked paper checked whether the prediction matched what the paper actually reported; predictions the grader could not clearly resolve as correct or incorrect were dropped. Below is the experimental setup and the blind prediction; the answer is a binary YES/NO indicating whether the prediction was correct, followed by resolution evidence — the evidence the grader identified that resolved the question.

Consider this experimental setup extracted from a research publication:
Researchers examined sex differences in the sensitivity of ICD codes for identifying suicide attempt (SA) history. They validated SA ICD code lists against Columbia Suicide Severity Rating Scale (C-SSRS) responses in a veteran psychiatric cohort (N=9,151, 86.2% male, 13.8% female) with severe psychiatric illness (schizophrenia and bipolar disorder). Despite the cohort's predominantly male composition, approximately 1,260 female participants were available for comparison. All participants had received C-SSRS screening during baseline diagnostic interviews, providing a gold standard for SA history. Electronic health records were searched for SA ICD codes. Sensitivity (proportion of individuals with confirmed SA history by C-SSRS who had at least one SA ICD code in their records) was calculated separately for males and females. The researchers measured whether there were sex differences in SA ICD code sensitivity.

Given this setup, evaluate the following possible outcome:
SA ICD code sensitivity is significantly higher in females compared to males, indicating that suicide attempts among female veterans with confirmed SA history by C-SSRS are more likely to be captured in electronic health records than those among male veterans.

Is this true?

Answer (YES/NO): NO